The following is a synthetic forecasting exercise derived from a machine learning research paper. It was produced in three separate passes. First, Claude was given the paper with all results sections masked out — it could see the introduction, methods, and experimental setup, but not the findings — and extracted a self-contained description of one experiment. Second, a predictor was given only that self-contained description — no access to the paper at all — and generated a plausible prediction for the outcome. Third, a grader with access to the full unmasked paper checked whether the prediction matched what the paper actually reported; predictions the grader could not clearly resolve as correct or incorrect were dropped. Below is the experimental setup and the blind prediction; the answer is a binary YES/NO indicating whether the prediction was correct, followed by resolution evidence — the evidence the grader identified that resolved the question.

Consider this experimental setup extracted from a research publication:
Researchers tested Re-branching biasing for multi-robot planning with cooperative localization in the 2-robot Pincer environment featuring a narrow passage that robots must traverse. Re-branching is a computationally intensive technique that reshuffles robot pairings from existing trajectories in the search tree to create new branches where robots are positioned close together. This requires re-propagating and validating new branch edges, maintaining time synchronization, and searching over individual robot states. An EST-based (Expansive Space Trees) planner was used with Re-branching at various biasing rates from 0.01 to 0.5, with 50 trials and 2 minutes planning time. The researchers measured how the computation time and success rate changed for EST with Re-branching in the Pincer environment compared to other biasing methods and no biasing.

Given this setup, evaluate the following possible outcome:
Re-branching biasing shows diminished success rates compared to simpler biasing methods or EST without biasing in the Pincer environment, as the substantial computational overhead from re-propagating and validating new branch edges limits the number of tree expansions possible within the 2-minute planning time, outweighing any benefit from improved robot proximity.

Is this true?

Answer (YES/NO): YES